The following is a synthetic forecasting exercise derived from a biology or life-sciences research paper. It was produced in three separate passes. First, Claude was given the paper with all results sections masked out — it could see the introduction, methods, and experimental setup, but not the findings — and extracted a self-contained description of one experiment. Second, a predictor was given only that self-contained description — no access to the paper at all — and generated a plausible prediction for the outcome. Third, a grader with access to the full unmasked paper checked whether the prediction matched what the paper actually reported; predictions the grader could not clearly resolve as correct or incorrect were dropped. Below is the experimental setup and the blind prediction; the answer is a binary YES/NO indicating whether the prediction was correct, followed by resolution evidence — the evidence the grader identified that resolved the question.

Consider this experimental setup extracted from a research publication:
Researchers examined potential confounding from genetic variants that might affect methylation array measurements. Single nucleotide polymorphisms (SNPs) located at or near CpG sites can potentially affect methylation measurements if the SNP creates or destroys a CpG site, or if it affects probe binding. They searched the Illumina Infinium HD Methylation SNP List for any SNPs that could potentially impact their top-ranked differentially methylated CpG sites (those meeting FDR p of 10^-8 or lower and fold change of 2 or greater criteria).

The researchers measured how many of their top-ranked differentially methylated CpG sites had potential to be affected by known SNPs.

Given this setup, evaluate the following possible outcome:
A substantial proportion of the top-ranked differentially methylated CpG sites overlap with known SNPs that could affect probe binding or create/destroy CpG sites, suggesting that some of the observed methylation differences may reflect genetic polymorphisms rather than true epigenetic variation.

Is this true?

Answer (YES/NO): NO